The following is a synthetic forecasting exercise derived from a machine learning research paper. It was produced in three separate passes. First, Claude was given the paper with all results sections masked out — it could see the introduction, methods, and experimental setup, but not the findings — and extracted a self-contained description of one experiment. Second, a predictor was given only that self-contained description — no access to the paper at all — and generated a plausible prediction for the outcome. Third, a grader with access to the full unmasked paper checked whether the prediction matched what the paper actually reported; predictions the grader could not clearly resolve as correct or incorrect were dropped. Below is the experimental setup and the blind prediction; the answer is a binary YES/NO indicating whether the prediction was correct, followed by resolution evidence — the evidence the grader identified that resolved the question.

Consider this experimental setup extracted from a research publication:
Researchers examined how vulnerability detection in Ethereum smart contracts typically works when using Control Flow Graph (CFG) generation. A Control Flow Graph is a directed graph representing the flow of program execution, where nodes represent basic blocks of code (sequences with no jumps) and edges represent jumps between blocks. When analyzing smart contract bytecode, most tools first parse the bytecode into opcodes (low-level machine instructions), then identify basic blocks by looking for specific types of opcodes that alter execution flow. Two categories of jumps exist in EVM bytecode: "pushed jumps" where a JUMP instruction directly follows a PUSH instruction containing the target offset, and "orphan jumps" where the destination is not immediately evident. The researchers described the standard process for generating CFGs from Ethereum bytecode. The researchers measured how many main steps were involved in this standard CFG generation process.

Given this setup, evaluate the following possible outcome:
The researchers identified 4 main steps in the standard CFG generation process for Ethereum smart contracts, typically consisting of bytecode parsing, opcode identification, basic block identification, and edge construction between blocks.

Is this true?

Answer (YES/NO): NO